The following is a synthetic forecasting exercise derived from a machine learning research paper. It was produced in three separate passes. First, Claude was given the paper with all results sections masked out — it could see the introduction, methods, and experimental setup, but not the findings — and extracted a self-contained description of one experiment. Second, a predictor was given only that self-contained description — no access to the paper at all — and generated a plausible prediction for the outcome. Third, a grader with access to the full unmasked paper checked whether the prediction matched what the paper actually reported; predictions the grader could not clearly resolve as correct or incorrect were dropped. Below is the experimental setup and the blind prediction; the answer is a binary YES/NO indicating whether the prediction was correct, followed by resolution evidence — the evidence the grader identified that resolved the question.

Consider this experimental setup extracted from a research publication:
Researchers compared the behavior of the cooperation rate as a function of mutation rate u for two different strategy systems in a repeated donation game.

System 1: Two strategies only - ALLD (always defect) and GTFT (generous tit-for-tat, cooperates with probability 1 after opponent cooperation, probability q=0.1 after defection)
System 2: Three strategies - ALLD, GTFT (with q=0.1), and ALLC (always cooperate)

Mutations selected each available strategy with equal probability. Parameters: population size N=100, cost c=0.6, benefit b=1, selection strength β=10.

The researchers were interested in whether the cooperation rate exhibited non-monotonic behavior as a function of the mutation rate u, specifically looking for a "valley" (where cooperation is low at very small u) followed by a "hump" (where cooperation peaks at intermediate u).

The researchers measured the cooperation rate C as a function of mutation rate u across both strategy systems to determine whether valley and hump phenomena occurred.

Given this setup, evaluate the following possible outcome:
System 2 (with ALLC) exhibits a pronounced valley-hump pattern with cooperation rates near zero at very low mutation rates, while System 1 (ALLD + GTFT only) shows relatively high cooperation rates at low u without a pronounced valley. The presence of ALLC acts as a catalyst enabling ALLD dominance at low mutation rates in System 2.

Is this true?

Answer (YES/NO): YES